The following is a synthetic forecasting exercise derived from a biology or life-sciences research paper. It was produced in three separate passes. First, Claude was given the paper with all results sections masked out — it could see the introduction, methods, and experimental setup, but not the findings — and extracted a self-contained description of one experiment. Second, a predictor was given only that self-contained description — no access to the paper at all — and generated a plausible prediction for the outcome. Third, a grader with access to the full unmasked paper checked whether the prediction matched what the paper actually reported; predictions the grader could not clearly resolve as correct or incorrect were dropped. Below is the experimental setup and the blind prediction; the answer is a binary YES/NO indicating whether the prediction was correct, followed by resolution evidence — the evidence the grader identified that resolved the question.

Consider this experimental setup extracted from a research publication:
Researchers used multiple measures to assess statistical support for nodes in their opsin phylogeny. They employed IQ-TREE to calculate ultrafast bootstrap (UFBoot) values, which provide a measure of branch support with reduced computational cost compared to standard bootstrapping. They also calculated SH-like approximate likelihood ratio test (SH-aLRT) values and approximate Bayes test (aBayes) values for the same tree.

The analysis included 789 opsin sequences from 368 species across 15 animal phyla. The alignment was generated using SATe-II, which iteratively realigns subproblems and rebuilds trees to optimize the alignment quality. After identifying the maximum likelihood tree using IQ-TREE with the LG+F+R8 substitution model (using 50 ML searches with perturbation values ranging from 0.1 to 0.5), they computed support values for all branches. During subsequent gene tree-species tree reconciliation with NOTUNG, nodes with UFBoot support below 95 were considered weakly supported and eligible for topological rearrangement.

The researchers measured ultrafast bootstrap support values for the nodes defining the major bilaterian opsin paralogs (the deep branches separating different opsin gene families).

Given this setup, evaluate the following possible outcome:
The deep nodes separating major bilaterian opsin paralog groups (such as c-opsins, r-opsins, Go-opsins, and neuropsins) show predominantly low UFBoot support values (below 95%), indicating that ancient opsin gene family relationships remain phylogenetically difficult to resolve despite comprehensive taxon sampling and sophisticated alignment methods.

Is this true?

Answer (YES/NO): NO